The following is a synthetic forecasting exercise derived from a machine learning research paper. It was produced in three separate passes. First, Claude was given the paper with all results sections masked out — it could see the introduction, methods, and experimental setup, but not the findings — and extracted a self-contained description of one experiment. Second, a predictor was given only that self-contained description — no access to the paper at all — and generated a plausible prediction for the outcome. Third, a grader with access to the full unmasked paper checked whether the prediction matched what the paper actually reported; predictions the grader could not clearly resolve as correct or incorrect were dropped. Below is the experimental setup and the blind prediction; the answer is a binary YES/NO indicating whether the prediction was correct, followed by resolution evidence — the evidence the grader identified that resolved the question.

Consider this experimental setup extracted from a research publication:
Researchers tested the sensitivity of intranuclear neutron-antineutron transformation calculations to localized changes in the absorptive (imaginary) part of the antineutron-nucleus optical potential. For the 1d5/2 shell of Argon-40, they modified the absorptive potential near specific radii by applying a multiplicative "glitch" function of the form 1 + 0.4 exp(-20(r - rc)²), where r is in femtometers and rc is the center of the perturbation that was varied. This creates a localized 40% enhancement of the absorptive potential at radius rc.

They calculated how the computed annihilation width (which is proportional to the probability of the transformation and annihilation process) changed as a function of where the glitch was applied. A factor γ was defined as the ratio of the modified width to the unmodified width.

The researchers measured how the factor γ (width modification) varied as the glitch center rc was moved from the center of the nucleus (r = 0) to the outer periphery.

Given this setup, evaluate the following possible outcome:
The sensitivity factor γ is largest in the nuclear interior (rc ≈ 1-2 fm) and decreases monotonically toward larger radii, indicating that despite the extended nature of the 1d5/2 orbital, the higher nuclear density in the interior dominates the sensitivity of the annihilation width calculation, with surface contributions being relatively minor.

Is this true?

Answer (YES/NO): NO